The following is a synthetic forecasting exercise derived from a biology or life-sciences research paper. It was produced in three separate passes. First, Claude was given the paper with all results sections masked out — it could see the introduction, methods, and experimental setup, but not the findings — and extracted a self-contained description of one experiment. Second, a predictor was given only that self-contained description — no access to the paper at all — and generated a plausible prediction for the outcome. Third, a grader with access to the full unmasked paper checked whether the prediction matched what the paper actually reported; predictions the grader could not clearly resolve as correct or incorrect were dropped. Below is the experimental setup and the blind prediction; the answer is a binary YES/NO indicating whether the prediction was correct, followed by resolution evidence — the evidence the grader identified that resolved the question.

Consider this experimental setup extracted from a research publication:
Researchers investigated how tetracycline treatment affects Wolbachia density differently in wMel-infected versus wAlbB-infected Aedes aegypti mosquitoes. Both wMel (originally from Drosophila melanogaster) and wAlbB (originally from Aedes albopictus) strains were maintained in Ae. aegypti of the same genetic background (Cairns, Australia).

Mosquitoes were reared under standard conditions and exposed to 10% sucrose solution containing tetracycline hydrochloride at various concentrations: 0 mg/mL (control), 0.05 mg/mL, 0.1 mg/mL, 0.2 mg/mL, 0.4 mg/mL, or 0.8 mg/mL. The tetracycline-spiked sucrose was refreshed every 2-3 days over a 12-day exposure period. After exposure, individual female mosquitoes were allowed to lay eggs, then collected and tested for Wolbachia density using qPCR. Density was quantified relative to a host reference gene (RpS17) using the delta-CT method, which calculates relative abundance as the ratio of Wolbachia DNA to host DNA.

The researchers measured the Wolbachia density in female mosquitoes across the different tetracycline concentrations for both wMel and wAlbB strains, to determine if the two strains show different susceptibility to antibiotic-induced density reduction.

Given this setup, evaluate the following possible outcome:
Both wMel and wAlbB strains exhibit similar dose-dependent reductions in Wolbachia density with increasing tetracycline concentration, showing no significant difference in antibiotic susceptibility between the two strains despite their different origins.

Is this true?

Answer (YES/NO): NO